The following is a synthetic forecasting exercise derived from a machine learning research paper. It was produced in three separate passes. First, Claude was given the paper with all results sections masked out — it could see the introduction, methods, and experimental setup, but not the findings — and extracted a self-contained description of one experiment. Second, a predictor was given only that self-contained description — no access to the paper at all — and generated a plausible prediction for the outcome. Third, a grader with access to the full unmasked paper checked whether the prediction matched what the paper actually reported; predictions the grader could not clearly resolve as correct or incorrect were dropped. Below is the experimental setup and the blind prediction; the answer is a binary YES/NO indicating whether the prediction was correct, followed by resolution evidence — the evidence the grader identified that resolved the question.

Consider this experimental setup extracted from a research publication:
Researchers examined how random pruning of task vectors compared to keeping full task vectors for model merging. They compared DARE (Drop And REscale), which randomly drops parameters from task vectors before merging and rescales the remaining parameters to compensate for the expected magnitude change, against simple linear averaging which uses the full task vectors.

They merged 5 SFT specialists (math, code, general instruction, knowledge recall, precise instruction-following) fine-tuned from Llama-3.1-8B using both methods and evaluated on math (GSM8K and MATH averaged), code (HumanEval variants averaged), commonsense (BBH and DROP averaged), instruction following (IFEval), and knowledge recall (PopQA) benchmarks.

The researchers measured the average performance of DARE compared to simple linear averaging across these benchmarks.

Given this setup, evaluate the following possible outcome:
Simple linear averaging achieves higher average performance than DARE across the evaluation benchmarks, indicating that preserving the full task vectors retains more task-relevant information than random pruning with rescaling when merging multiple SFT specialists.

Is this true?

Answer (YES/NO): YES